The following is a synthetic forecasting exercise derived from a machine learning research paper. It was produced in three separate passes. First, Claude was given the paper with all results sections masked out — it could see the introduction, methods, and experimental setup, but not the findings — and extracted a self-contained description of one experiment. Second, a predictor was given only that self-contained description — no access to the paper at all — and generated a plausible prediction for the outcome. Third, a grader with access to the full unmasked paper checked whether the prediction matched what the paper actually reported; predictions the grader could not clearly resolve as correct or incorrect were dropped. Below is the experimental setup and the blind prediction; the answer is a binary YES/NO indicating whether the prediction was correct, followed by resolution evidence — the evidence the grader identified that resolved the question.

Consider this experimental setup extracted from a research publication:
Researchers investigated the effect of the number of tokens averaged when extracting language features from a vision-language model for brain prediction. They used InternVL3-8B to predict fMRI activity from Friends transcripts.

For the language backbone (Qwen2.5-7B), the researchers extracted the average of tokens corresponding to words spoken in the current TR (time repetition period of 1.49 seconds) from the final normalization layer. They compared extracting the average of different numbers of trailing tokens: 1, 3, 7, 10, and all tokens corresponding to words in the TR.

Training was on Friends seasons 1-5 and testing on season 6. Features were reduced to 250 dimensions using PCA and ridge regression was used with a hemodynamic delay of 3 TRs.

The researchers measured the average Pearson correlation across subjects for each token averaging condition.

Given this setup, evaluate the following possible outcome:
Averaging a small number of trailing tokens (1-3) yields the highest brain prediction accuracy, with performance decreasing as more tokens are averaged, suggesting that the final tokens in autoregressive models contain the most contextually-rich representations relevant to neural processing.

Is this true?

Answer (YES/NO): NO